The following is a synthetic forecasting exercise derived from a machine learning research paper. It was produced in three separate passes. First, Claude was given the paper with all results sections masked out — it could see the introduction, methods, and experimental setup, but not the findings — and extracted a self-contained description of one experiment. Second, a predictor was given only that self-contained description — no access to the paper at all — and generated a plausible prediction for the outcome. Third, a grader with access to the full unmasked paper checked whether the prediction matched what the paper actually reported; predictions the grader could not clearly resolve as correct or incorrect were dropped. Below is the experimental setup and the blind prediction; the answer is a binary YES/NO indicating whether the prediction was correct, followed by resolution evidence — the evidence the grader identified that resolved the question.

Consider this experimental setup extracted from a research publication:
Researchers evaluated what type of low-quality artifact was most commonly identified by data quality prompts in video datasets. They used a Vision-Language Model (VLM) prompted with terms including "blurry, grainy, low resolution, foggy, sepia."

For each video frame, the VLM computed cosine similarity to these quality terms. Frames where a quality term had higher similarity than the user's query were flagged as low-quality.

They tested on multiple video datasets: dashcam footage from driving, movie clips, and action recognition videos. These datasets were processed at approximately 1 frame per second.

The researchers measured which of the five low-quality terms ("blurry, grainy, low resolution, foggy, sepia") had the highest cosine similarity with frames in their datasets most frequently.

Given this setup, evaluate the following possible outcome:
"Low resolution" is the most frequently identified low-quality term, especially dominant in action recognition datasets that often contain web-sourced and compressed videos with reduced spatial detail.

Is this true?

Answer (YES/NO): NO